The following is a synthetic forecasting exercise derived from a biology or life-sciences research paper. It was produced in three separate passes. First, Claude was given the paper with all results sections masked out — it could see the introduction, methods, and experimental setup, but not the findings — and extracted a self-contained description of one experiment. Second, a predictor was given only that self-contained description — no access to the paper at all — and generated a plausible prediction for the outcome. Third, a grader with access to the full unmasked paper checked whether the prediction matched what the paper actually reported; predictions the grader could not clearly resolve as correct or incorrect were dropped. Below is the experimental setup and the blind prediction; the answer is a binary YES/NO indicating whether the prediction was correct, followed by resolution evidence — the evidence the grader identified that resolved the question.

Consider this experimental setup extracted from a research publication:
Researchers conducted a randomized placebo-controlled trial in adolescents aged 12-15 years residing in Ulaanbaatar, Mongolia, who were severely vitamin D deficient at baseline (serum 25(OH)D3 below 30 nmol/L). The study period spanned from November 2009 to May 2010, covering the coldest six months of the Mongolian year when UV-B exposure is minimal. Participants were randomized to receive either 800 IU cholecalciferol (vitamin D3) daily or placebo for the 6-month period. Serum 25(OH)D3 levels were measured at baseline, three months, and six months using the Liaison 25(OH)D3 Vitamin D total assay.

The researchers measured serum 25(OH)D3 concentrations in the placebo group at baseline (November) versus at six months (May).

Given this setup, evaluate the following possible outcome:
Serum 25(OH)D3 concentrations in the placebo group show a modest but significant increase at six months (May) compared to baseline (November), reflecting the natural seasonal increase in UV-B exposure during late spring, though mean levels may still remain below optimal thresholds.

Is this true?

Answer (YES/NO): YES